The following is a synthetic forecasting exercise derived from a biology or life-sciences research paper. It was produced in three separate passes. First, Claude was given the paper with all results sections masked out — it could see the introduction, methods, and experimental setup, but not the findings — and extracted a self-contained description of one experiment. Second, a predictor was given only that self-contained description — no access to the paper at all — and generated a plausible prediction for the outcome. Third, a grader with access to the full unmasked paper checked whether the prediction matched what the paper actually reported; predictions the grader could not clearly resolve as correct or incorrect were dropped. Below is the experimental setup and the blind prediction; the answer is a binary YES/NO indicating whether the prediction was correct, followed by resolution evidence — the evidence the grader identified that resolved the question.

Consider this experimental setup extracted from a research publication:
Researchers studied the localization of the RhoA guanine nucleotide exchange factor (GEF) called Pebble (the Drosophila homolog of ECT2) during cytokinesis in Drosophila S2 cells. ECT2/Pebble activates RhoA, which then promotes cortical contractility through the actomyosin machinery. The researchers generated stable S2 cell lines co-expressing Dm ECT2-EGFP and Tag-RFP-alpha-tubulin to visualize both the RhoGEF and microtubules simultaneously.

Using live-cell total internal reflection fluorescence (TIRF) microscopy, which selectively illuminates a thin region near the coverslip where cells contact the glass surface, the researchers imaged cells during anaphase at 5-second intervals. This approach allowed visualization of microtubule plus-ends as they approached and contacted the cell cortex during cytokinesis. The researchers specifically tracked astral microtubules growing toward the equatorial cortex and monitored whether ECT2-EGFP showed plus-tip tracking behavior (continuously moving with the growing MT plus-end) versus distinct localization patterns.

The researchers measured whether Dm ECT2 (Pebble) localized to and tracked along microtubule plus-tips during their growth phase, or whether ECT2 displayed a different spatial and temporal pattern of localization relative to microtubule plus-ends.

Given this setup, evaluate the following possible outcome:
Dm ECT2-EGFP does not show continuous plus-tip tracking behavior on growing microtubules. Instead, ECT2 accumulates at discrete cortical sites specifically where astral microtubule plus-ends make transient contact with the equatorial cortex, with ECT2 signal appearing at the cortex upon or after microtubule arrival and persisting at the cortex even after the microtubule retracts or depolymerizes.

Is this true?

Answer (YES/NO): NO